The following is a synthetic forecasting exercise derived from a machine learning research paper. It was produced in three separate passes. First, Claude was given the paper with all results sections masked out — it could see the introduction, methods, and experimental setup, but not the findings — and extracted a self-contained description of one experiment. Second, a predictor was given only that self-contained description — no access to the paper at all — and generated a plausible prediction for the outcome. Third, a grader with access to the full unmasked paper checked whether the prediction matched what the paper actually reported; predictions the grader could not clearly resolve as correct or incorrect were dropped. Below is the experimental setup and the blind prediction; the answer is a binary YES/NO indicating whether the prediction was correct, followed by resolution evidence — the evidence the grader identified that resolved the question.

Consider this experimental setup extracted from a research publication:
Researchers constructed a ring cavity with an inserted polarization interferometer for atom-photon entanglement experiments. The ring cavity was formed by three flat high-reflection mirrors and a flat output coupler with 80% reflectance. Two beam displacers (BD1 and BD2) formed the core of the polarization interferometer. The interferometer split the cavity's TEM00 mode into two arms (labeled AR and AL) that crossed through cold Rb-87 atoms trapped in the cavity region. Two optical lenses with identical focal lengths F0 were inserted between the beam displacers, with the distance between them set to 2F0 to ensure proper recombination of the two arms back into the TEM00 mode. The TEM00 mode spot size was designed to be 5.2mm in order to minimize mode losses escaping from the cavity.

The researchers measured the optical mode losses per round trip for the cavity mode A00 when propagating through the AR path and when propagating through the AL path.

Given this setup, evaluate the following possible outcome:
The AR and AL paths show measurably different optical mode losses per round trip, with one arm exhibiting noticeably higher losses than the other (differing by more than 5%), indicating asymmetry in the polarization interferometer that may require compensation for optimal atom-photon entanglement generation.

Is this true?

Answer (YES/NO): NO